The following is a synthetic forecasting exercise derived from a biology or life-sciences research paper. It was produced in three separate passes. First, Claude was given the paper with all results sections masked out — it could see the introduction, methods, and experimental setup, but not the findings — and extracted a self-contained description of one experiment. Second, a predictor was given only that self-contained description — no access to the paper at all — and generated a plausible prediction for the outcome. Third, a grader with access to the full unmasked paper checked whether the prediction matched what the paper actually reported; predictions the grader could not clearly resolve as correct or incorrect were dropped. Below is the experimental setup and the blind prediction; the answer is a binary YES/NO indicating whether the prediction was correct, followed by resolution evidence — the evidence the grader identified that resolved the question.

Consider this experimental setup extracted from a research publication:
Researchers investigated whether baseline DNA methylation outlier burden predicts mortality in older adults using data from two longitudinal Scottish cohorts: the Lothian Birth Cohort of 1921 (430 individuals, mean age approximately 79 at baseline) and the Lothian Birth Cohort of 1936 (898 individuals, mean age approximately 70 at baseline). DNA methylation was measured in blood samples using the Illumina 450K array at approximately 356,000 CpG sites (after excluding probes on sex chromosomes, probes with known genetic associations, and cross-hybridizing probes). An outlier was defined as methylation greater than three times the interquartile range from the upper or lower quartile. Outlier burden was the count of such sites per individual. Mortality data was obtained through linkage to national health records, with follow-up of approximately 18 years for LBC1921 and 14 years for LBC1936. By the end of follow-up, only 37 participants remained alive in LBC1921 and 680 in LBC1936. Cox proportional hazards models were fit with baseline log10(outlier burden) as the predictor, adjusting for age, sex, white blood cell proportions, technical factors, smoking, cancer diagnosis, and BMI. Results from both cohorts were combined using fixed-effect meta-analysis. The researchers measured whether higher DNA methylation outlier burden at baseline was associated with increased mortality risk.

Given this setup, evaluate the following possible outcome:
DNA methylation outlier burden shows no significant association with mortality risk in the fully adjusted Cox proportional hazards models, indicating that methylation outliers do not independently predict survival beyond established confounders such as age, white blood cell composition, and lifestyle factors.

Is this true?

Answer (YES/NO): NO